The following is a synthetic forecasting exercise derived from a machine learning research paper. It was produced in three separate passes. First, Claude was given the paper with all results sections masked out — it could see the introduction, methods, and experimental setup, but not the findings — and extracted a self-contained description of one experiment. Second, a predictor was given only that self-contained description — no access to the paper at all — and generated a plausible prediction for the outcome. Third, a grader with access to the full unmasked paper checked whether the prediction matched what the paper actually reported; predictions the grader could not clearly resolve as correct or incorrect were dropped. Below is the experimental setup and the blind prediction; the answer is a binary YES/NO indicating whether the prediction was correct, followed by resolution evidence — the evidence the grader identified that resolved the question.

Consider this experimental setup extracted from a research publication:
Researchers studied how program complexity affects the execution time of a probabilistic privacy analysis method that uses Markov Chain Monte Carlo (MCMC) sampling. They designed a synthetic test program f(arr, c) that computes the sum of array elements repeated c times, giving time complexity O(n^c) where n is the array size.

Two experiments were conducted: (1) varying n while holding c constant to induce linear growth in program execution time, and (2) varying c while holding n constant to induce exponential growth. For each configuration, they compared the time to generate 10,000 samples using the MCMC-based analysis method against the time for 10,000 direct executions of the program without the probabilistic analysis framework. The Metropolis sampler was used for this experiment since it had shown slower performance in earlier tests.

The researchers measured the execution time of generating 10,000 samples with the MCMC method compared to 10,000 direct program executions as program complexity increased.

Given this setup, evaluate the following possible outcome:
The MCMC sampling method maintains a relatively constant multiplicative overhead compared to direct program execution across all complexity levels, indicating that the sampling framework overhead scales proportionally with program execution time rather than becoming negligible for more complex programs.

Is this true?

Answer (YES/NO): NO